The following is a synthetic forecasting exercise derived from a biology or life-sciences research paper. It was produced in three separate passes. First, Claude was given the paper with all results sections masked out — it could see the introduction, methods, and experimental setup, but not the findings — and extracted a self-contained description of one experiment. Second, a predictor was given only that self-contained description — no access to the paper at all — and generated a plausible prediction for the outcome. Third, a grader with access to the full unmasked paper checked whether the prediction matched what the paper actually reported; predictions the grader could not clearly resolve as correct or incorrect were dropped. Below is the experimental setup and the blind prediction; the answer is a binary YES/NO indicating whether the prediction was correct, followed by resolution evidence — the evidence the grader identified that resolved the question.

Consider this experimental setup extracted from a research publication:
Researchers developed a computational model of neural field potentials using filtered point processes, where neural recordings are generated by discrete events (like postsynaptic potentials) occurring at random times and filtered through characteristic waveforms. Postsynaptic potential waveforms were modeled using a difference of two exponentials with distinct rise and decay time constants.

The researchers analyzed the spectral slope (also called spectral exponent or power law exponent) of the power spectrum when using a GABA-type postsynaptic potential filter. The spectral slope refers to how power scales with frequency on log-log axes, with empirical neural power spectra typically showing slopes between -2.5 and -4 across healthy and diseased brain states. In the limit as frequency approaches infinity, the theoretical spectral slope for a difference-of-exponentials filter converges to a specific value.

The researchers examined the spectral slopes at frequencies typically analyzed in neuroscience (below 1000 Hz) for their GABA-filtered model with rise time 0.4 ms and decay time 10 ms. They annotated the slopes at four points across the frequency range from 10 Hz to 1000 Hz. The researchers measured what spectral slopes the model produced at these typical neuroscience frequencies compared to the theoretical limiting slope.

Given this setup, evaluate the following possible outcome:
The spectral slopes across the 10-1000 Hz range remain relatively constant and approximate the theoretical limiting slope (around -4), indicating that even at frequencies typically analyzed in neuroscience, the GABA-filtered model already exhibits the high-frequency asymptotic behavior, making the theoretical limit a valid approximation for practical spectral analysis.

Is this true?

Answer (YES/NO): NO